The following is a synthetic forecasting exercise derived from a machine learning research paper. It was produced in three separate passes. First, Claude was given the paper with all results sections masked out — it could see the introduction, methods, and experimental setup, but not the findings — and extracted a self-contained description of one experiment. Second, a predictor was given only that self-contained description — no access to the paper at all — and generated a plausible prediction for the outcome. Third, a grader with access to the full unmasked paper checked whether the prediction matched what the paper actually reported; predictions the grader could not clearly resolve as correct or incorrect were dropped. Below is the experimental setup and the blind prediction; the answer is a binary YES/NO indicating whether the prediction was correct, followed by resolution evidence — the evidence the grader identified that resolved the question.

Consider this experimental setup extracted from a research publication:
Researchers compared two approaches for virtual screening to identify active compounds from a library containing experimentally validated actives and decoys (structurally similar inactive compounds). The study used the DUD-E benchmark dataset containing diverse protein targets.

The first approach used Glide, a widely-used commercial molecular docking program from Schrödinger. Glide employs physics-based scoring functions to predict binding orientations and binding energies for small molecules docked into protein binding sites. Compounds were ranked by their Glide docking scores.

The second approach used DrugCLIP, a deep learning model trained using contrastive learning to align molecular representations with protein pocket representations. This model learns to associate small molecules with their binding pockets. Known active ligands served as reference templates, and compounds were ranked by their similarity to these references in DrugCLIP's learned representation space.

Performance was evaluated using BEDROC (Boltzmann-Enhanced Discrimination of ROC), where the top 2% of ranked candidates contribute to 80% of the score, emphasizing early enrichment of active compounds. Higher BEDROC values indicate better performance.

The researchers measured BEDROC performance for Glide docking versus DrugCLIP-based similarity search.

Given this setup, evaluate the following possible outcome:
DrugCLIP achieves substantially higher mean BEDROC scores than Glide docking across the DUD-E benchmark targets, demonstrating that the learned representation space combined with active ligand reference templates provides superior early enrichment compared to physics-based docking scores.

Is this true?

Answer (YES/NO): NO